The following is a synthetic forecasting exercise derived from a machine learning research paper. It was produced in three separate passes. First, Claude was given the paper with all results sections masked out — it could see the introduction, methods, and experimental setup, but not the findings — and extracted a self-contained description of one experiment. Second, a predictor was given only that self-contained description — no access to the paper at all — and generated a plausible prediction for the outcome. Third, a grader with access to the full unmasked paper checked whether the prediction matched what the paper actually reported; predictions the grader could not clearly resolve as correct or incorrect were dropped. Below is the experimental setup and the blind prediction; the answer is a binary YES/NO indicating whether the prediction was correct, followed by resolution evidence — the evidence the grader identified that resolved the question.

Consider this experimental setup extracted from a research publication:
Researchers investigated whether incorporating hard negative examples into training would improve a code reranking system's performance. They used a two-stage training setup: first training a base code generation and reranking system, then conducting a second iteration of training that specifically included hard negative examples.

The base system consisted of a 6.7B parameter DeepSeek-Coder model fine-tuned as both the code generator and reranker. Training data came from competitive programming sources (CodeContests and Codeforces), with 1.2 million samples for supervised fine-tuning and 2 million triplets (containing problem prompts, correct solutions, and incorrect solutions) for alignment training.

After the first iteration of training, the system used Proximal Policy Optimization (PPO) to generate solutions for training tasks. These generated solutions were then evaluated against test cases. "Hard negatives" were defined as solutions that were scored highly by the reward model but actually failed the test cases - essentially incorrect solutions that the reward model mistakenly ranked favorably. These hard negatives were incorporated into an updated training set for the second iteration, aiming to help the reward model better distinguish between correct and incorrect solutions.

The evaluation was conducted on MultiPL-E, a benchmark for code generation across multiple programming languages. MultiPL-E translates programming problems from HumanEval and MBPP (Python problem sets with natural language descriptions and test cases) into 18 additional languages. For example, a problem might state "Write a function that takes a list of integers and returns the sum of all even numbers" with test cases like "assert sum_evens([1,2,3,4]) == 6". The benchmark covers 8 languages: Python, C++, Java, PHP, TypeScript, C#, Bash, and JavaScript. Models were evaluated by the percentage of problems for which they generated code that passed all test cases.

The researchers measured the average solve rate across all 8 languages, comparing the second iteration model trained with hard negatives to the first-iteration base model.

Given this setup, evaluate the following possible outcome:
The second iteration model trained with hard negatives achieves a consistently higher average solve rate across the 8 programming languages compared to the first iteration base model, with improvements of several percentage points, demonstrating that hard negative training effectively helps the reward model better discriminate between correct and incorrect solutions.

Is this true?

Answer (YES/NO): NO